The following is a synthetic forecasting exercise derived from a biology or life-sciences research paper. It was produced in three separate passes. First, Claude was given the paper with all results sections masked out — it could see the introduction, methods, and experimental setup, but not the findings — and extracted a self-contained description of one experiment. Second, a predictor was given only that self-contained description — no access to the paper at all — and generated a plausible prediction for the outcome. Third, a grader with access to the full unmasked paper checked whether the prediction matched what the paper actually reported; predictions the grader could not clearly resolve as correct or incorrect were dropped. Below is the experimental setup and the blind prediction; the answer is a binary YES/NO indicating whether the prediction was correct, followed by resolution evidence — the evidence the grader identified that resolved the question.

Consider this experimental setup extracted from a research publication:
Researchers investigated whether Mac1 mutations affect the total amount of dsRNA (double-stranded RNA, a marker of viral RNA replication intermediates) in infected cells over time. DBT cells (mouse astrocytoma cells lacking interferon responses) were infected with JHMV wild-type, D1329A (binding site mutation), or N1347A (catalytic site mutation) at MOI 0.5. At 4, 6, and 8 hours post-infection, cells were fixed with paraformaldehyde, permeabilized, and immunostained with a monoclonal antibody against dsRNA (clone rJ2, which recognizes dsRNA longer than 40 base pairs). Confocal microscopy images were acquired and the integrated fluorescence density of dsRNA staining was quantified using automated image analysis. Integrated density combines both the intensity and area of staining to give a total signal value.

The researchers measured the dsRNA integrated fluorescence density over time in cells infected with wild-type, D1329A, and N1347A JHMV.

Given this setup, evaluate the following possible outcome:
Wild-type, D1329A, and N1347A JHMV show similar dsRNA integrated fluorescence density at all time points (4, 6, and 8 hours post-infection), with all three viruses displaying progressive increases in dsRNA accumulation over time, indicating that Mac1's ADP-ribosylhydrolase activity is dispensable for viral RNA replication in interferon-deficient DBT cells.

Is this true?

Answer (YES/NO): NO